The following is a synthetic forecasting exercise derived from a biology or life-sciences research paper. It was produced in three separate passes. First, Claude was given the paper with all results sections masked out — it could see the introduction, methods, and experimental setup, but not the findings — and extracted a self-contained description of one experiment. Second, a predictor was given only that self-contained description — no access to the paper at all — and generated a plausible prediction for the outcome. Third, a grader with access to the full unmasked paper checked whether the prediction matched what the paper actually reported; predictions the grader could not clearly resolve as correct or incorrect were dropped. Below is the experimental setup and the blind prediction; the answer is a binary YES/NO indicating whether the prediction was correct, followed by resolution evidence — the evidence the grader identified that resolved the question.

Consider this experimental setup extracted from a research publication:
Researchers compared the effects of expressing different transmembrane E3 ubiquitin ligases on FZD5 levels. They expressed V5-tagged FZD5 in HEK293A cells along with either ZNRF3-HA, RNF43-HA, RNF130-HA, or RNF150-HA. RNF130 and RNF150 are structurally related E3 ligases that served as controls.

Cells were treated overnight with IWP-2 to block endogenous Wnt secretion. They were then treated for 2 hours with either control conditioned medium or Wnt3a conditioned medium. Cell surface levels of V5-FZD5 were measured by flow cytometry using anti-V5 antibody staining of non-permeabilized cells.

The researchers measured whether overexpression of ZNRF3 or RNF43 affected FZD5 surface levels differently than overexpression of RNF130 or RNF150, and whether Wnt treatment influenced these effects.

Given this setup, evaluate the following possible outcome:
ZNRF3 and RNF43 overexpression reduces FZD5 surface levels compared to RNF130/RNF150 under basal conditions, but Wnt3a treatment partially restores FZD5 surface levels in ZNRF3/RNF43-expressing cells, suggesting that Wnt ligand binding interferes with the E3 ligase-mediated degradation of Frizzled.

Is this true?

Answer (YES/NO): NO